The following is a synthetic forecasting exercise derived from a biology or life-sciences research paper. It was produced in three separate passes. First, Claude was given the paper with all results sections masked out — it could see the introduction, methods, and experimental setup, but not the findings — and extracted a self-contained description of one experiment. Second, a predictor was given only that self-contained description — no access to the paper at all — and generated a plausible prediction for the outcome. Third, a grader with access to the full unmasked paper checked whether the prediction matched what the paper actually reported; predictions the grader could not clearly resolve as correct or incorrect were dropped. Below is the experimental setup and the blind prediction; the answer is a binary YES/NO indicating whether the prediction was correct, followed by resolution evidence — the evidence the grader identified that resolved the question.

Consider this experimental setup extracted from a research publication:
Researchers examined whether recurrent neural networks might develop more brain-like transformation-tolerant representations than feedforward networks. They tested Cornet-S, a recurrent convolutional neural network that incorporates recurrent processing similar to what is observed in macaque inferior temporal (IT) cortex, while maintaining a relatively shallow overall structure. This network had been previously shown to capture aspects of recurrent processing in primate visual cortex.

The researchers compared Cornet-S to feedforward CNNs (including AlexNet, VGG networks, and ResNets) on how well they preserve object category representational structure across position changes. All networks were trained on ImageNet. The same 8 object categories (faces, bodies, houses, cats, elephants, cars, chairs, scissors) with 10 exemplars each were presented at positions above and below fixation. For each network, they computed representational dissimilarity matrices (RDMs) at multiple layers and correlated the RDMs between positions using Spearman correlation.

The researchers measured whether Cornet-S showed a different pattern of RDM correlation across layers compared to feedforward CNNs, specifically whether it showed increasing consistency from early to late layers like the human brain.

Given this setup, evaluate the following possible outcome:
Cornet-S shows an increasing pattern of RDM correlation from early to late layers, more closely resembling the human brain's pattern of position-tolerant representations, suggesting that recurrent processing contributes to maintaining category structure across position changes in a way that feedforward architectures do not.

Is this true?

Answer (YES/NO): NO